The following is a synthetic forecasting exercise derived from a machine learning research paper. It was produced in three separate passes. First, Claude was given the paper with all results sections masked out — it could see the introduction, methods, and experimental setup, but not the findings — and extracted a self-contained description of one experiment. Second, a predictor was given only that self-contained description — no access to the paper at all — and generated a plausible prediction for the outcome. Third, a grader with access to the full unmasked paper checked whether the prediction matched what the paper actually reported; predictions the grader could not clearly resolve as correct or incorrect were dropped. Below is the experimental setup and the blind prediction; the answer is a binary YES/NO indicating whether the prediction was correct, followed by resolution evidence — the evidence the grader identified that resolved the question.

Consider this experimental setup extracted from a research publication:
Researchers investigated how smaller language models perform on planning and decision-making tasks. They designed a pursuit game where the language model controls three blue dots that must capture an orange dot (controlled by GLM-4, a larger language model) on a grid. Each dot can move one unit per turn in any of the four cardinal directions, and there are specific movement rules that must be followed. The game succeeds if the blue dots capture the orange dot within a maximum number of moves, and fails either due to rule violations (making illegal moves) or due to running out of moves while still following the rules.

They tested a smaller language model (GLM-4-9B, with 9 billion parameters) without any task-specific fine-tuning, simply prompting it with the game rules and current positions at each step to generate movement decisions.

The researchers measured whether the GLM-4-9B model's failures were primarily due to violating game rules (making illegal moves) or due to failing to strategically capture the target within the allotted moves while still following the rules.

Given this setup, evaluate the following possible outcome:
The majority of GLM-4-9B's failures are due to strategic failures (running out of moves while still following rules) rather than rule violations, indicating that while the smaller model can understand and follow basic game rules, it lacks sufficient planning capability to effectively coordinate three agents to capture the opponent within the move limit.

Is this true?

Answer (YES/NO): NO